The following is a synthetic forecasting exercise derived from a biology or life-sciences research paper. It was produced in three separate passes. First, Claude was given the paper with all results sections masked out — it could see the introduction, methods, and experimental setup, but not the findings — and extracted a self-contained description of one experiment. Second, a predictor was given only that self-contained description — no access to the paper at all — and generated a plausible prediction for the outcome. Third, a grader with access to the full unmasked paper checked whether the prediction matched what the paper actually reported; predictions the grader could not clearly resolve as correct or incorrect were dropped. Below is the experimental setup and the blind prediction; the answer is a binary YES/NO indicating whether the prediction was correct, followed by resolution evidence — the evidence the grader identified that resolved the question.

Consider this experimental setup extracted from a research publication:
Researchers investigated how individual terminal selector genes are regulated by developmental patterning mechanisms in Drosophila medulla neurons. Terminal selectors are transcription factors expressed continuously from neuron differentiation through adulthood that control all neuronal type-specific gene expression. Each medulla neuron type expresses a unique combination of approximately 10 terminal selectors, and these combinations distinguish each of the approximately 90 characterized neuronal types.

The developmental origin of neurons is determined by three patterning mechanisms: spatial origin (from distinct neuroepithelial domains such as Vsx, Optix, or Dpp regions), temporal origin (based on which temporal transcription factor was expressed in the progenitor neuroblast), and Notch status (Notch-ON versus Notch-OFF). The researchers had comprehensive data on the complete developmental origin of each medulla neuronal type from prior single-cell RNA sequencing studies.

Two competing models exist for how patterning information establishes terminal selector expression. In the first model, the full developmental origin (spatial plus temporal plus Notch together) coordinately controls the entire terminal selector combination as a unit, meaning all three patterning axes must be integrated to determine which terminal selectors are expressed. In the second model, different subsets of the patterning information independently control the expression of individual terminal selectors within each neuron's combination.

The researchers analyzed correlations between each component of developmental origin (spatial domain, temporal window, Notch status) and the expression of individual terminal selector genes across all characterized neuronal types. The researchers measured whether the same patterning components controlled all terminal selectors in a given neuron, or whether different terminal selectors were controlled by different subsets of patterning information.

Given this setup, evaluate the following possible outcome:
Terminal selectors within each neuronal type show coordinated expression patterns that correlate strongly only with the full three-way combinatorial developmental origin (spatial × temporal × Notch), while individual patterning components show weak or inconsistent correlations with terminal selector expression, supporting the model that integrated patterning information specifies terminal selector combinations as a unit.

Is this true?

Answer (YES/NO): NO